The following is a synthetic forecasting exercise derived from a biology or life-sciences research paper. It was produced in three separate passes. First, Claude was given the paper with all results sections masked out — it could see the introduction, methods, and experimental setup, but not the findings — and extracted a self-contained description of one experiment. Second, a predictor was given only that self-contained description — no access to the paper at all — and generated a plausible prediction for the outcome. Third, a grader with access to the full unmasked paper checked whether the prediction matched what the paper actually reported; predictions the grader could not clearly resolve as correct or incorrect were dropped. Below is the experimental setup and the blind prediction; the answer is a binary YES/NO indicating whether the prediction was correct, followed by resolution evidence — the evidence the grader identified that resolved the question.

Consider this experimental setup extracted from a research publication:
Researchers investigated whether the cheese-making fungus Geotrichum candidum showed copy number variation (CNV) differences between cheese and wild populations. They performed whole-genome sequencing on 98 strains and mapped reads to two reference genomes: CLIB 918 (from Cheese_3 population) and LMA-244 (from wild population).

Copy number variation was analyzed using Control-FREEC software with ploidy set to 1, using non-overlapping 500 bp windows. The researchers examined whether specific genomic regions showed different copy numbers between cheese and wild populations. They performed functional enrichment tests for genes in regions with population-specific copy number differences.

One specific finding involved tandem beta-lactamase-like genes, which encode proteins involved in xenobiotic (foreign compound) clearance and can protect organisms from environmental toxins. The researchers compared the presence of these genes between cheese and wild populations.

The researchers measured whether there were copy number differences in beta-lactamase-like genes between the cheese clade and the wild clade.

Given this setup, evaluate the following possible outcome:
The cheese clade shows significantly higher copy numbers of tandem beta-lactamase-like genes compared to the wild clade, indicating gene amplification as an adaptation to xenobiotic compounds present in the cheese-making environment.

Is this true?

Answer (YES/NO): NO